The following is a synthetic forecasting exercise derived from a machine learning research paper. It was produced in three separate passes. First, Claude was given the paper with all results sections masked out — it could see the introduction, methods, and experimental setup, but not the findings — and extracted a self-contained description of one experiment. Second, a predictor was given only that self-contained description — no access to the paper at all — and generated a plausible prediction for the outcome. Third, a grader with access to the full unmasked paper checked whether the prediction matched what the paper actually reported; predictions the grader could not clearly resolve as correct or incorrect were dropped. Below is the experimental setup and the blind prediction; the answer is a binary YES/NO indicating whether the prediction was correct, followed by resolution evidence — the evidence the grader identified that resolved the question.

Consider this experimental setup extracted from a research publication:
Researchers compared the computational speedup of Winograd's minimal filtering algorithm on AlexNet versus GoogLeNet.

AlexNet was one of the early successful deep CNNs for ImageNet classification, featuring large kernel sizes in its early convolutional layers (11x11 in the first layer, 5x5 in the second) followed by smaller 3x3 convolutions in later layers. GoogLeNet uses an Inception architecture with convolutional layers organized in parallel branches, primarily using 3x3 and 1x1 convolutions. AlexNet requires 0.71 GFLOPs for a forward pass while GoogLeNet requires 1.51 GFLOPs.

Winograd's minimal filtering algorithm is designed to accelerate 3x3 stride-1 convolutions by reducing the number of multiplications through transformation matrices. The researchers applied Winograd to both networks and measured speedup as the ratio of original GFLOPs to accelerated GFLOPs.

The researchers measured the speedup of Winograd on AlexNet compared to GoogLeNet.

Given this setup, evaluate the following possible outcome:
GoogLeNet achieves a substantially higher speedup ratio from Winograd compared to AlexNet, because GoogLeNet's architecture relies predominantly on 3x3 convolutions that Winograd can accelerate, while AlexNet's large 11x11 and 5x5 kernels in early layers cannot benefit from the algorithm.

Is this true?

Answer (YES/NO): YES